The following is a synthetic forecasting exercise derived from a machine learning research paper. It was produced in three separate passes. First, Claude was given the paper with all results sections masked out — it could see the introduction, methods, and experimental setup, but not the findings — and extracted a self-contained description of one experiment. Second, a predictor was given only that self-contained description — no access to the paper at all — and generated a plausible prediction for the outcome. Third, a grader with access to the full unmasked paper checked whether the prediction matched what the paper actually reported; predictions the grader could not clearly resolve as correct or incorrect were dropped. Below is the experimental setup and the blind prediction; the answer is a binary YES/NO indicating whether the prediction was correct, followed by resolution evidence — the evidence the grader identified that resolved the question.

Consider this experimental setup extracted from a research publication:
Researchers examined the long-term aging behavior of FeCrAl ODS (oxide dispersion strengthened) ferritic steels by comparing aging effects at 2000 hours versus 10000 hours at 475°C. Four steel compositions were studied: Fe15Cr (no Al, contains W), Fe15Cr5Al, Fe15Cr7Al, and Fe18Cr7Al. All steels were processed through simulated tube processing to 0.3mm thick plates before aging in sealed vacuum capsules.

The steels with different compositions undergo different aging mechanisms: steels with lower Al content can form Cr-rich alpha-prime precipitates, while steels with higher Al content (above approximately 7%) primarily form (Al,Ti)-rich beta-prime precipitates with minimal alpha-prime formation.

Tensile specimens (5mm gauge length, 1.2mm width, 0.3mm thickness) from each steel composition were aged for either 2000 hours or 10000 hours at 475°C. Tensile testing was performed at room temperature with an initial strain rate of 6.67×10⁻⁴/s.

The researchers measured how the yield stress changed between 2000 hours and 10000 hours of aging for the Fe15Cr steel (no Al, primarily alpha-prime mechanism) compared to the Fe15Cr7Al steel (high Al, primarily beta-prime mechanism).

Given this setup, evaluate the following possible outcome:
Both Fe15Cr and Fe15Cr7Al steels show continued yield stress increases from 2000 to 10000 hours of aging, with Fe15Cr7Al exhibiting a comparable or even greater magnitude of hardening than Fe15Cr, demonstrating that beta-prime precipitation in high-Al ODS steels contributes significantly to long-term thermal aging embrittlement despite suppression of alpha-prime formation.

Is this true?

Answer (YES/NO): NO